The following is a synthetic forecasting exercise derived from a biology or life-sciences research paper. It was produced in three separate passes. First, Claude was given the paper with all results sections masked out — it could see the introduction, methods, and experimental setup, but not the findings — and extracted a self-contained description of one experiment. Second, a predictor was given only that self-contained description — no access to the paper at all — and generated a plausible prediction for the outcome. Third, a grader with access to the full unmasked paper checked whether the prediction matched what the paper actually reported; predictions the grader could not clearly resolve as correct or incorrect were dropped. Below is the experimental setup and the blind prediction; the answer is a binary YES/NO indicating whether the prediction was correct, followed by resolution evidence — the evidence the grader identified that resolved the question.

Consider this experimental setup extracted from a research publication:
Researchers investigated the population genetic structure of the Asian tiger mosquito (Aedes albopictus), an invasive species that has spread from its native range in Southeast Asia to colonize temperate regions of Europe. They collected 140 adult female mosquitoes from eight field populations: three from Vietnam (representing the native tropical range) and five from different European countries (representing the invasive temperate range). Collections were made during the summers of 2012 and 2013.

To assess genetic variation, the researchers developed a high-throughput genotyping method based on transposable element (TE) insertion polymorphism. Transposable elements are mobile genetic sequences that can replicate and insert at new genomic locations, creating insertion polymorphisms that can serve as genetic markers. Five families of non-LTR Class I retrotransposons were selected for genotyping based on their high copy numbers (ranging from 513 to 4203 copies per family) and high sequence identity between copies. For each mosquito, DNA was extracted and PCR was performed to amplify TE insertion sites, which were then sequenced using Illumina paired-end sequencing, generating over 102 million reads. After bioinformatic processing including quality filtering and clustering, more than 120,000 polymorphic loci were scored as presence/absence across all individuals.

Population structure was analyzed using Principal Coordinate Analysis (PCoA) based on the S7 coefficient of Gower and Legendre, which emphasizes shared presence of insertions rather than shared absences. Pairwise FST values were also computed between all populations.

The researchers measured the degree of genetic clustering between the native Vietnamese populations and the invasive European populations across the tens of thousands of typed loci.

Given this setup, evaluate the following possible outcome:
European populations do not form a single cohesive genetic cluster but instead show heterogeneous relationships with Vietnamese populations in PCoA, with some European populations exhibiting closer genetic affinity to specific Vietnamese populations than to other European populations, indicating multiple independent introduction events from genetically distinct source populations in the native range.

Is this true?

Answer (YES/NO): YES